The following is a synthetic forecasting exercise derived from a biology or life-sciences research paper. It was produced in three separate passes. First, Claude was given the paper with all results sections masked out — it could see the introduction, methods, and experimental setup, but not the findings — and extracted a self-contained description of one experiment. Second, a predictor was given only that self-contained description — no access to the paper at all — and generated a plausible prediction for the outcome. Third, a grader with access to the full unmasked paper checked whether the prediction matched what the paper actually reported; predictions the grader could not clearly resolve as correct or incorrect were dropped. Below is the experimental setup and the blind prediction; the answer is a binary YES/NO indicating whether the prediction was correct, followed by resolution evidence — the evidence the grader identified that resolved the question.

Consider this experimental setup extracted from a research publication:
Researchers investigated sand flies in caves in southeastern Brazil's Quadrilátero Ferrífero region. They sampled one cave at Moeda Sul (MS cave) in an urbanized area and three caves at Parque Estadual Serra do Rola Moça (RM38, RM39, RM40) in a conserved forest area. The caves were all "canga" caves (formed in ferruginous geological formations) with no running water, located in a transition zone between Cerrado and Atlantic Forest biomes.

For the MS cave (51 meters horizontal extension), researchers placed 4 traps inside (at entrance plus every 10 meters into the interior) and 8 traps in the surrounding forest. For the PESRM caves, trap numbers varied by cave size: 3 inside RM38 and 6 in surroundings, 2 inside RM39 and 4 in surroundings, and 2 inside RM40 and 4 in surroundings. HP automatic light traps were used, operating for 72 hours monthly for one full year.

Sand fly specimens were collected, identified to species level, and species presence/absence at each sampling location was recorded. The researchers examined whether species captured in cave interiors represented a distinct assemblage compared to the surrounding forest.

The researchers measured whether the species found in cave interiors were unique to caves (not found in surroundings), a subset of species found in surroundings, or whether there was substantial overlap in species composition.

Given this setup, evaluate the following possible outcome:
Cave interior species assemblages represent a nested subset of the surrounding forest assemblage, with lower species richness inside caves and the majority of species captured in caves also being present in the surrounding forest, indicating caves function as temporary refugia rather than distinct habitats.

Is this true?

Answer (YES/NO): NO